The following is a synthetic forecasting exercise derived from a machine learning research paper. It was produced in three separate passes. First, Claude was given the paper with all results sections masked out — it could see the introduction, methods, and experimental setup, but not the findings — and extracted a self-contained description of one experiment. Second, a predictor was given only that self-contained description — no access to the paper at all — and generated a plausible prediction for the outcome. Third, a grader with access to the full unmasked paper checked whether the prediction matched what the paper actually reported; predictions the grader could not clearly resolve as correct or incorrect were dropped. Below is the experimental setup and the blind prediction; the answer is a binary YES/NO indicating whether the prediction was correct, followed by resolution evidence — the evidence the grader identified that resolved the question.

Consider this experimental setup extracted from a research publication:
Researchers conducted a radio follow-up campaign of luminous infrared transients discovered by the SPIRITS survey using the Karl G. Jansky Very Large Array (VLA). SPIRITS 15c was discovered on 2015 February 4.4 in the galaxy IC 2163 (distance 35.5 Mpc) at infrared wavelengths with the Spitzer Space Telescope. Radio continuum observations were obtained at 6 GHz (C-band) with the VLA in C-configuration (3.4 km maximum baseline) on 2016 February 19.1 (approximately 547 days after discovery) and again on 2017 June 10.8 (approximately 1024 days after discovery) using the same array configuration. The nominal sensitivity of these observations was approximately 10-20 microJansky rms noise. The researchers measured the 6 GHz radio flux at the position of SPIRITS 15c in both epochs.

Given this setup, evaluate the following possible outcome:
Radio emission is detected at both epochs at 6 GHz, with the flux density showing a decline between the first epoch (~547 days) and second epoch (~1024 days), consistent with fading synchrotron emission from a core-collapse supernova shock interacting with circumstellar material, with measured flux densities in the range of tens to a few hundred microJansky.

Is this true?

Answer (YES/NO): NO